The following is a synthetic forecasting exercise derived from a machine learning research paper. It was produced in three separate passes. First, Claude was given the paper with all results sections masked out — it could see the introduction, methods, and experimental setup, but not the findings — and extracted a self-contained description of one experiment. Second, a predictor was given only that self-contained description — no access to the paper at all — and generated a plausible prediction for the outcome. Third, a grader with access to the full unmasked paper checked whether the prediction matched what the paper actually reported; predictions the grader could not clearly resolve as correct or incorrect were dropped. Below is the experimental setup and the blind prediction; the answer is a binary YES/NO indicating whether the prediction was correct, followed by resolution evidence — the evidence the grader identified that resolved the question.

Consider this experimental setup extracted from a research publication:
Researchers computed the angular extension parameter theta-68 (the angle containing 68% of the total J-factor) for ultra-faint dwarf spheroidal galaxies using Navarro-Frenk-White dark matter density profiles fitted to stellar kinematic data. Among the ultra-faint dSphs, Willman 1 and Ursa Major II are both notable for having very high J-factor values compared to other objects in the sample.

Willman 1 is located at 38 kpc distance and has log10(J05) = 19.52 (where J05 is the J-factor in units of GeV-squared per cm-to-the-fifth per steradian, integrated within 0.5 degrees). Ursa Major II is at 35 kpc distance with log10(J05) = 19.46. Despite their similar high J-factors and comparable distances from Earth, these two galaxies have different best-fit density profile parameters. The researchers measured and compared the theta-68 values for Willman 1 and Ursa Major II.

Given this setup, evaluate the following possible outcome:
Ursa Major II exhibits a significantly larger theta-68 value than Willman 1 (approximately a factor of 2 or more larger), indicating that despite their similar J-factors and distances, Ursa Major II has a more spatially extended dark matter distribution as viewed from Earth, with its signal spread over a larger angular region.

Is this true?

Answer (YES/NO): YES